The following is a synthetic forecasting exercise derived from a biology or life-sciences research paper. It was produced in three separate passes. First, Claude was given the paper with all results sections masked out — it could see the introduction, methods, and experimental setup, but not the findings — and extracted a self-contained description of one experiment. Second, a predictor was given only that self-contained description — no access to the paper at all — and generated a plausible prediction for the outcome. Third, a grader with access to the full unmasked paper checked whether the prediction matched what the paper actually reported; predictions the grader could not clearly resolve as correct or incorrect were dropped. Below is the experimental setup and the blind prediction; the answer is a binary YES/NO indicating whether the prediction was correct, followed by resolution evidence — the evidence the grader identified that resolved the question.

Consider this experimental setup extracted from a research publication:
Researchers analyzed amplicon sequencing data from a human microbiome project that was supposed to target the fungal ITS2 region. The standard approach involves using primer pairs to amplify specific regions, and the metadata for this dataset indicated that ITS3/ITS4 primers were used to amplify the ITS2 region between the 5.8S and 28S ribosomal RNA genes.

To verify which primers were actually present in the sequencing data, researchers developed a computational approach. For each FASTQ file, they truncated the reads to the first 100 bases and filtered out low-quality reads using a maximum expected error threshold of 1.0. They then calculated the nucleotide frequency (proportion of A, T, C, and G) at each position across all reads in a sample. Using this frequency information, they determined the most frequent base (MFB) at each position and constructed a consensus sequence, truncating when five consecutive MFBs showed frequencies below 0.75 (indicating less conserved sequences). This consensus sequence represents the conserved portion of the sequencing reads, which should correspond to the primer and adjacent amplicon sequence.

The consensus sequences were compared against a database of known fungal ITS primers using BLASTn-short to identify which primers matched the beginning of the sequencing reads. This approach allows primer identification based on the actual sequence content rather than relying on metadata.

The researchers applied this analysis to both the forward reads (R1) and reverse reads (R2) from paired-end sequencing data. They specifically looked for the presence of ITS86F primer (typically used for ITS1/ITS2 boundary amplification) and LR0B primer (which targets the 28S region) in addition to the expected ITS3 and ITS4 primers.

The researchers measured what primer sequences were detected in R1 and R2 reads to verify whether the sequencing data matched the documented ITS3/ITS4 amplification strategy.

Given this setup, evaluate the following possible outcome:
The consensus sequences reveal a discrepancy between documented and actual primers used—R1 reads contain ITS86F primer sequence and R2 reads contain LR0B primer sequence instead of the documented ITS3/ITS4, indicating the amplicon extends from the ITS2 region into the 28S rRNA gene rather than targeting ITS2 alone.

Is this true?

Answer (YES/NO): YES